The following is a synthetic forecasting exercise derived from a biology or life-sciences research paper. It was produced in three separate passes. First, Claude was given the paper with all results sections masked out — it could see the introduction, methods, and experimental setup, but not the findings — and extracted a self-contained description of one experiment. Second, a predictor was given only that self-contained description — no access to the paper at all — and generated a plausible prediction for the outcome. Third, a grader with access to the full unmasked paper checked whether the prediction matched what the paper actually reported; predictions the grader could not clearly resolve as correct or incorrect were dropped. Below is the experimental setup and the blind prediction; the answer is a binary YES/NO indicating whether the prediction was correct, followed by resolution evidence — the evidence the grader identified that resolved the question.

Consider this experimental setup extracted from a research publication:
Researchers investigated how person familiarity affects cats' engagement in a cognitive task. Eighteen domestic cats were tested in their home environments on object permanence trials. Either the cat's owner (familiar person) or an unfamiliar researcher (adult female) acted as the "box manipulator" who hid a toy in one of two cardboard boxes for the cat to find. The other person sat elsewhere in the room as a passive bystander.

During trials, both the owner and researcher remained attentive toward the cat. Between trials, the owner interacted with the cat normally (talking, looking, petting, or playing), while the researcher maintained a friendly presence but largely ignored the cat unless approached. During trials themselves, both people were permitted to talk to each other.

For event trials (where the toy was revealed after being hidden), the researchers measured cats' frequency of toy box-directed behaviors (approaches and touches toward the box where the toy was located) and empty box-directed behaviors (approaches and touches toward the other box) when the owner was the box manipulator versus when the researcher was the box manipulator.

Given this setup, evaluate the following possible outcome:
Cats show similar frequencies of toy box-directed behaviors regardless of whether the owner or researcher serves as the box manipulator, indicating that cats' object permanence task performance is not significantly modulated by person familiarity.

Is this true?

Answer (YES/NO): NO